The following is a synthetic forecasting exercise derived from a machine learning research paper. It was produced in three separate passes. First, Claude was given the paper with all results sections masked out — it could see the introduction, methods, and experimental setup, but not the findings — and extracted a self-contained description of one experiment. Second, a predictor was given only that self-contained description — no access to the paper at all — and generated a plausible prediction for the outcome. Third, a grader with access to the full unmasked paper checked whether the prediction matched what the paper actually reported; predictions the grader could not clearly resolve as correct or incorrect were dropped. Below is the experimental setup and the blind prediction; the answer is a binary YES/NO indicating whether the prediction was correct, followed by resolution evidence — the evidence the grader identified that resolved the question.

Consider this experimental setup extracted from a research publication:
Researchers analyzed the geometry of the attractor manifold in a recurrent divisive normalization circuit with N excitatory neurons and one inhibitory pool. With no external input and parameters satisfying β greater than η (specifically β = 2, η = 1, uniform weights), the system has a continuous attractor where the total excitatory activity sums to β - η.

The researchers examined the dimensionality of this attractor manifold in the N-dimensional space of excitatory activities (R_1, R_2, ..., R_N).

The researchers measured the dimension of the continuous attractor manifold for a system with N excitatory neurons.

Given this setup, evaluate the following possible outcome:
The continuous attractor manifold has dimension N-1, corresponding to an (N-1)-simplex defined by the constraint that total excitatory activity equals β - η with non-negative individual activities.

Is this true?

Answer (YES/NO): YES